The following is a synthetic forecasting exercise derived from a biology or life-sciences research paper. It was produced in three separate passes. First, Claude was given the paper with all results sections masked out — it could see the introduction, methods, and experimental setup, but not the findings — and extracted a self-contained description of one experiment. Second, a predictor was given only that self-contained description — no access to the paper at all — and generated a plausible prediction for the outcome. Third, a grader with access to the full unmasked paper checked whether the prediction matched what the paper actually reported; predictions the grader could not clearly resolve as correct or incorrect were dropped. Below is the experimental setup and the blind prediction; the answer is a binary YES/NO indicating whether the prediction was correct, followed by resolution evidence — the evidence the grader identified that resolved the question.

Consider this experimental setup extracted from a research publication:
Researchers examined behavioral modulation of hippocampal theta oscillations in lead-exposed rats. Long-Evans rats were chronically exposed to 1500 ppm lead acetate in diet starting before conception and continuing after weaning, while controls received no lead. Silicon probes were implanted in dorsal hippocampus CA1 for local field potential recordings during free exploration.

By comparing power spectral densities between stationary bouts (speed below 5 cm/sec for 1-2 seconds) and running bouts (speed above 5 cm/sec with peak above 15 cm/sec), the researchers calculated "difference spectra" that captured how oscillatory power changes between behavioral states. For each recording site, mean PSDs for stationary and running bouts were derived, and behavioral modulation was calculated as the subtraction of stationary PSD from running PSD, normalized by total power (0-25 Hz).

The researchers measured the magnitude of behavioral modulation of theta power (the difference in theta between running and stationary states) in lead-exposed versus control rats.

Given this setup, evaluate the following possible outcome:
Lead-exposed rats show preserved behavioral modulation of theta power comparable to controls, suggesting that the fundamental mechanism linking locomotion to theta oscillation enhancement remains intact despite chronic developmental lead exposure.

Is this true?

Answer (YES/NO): NO